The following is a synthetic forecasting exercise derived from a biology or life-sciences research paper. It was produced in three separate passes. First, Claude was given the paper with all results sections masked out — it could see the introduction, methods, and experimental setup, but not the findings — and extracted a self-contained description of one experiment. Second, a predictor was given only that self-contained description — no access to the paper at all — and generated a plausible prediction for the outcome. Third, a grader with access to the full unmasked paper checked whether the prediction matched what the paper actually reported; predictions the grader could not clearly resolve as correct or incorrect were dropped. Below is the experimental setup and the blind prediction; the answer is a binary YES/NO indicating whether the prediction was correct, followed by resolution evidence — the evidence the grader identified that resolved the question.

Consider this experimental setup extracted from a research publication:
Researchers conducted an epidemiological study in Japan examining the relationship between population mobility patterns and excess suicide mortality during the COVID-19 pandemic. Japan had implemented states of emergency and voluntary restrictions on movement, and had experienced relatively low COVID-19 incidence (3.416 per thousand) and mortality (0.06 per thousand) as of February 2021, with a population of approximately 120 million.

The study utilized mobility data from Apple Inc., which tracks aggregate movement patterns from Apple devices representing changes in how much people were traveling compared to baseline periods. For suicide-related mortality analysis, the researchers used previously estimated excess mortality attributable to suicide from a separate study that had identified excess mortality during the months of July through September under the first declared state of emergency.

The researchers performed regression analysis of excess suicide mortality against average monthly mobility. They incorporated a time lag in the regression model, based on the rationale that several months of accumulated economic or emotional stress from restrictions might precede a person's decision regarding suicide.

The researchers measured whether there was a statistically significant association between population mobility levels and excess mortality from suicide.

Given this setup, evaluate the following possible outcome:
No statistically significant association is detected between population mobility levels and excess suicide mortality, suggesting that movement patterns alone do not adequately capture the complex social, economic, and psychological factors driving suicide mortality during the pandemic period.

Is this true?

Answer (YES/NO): NO